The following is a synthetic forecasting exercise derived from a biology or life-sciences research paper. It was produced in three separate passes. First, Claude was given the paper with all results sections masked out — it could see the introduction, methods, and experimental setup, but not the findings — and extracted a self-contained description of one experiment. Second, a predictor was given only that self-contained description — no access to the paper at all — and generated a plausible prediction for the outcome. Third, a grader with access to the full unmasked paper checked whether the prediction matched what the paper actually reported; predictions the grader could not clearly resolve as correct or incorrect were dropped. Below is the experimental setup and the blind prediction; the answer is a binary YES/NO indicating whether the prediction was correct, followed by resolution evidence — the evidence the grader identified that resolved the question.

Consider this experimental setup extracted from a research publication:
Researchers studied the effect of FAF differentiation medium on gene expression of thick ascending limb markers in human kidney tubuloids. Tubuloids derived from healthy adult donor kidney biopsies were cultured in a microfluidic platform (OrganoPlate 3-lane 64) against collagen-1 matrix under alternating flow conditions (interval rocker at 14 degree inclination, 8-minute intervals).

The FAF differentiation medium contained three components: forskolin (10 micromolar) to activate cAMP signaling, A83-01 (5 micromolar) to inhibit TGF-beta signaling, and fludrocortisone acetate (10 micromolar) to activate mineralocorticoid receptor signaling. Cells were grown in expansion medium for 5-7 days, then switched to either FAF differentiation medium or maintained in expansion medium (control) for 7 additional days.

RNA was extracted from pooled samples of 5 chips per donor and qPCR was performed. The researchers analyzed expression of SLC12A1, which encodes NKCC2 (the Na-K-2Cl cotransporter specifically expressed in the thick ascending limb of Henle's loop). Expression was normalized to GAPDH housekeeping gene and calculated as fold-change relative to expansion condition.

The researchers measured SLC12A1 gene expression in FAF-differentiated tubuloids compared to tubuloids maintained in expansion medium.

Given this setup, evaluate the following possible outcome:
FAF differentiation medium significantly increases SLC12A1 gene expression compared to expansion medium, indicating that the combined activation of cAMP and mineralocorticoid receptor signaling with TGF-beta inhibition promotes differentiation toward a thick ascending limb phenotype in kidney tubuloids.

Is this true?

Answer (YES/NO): YES